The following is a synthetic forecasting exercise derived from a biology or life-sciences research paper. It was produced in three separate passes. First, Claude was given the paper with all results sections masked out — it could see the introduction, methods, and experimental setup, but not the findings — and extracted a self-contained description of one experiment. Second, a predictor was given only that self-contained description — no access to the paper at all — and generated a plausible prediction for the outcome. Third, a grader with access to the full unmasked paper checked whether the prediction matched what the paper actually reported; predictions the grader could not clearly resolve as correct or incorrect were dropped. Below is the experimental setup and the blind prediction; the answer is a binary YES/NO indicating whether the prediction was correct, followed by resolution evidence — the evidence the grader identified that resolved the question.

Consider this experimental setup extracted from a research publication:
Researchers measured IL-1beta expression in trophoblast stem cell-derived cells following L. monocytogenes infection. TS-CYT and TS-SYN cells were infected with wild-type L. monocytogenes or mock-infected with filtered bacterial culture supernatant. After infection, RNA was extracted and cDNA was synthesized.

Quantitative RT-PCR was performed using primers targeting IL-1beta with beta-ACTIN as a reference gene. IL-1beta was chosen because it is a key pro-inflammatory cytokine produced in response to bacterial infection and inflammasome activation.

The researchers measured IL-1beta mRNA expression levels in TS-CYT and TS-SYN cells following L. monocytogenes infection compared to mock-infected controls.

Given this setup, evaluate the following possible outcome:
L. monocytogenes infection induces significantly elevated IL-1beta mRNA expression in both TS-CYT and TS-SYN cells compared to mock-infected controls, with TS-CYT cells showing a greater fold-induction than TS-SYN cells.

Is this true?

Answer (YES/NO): NO